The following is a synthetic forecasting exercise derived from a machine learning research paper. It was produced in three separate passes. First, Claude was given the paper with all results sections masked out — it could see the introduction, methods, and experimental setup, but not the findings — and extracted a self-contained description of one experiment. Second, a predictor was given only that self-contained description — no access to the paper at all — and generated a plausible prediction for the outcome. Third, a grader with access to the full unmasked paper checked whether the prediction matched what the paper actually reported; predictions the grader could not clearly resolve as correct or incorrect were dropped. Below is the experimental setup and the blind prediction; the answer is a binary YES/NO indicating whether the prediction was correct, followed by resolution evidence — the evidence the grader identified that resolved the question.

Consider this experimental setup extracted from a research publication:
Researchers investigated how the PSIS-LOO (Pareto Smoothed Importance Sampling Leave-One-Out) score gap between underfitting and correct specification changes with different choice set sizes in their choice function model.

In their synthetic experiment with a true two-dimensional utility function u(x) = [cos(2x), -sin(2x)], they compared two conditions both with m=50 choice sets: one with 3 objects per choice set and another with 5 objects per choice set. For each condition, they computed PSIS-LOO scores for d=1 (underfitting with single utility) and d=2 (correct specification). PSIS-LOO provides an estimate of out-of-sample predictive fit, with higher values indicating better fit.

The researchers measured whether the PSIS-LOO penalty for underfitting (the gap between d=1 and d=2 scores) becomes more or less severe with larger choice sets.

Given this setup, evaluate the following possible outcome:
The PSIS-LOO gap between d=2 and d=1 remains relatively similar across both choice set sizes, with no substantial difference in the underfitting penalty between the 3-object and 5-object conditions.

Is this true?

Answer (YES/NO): NO